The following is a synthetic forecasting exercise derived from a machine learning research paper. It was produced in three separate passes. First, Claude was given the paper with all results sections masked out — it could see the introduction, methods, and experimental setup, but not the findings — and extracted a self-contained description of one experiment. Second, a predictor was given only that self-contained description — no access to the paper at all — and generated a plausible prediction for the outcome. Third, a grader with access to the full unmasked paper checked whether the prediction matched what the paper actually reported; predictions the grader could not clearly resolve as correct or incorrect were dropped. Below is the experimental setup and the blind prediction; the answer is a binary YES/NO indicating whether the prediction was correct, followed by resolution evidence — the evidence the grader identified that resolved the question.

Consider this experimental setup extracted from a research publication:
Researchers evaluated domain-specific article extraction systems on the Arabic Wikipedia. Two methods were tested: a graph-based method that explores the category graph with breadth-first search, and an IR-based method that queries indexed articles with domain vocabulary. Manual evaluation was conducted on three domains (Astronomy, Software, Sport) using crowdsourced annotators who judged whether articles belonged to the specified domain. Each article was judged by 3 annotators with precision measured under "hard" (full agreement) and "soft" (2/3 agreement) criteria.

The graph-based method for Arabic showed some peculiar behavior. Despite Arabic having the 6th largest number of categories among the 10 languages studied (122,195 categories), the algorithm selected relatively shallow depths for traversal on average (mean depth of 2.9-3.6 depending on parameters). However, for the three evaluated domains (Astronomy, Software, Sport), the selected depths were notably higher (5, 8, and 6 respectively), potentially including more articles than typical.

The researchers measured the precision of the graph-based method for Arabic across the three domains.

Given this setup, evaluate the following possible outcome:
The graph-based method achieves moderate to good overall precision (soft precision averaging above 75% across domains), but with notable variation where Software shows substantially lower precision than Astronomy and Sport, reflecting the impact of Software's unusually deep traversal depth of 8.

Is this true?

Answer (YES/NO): NO